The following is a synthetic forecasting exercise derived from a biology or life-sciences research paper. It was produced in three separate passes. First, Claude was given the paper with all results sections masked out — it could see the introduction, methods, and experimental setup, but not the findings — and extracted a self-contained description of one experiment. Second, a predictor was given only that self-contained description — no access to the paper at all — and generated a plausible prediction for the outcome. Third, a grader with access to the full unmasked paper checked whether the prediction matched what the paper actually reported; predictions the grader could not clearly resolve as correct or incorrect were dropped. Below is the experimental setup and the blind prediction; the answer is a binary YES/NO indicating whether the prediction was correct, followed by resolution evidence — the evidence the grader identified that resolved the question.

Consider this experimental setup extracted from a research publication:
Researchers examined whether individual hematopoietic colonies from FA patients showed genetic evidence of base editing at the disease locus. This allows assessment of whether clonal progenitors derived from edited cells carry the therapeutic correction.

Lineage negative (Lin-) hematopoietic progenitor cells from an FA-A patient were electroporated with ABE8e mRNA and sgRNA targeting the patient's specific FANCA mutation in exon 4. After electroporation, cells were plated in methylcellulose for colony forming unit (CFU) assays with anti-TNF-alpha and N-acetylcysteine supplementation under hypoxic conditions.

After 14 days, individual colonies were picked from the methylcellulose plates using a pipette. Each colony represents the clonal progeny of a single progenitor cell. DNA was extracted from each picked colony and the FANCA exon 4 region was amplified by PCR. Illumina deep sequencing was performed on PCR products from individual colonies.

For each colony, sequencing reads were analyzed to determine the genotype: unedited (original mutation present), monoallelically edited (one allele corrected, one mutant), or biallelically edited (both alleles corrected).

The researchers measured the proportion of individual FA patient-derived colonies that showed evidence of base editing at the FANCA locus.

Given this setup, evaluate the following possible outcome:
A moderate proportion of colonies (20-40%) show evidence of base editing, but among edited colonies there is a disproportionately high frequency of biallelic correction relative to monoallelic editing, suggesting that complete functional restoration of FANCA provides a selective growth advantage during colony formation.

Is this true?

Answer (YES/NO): NO